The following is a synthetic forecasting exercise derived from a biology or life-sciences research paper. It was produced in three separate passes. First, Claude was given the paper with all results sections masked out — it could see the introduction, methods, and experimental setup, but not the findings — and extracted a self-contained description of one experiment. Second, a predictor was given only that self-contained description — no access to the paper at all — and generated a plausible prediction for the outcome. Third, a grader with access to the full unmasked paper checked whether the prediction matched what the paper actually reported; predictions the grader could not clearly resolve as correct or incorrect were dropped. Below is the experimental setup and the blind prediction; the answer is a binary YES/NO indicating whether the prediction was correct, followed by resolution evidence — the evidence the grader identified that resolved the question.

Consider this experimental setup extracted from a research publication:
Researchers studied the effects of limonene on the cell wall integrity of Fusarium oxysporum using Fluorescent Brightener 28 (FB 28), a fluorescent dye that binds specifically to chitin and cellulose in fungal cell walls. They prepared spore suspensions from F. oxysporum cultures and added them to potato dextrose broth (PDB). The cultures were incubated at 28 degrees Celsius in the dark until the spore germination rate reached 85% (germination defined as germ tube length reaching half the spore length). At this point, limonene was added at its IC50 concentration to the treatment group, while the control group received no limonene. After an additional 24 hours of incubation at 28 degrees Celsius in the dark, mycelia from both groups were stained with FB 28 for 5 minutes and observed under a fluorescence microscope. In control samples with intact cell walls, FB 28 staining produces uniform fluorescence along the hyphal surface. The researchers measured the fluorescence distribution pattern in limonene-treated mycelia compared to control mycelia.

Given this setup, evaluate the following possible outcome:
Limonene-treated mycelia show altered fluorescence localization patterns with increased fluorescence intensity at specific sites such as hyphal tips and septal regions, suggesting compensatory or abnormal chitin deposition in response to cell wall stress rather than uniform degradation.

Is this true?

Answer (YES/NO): NO